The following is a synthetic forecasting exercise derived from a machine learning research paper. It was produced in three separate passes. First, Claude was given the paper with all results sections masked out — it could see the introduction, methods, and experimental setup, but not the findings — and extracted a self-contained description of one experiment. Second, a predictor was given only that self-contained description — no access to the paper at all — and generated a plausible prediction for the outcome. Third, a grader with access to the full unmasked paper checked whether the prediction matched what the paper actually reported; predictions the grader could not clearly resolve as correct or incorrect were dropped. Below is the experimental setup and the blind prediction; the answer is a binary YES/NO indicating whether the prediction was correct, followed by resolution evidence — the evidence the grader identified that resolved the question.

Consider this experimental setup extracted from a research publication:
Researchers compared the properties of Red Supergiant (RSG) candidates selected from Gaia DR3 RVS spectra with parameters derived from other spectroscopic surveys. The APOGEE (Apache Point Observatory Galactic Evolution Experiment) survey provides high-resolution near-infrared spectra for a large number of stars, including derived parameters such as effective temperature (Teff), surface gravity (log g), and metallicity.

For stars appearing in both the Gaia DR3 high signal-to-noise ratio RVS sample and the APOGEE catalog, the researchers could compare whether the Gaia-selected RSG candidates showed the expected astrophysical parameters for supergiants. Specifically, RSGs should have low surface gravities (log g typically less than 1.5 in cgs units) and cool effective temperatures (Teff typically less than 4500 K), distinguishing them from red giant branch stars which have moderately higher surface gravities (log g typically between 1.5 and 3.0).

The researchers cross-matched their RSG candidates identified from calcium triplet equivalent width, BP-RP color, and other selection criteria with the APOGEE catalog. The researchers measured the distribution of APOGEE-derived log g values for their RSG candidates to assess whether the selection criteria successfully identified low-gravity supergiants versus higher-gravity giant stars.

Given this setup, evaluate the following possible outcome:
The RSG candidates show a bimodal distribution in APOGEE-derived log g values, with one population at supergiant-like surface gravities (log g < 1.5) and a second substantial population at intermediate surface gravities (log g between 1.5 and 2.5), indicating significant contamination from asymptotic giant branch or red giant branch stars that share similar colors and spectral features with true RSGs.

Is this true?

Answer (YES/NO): NO